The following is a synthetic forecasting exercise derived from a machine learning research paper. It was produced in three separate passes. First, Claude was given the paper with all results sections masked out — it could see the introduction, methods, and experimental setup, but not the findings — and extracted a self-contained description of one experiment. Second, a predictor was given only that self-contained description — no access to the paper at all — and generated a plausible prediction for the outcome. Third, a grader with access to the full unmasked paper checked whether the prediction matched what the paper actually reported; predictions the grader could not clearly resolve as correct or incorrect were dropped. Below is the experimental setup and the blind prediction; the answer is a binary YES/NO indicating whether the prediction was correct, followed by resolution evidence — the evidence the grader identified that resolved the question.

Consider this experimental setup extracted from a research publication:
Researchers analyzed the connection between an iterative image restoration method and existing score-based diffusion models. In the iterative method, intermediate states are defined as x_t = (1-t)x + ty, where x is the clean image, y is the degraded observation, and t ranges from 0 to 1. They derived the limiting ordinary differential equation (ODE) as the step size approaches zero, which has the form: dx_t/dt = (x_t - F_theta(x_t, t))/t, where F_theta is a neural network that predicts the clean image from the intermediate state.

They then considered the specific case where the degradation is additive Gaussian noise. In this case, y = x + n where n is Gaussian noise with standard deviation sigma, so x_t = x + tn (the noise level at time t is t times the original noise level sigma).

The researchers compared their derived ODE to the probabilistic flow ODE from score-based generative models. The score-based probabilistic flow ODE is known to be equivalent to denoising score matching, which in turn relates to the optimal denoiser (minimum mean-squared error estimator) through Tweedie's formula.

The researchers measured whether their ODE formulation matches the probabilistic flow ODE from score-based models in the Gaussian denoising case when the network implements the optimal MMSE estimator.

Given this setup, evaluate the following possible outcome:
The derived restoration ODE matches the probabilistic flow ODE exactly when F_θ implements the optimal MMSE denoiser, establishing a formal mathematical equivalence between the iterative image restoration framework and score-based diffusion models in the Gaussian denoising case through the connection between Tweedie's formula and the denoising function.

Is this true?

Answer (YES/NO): YES